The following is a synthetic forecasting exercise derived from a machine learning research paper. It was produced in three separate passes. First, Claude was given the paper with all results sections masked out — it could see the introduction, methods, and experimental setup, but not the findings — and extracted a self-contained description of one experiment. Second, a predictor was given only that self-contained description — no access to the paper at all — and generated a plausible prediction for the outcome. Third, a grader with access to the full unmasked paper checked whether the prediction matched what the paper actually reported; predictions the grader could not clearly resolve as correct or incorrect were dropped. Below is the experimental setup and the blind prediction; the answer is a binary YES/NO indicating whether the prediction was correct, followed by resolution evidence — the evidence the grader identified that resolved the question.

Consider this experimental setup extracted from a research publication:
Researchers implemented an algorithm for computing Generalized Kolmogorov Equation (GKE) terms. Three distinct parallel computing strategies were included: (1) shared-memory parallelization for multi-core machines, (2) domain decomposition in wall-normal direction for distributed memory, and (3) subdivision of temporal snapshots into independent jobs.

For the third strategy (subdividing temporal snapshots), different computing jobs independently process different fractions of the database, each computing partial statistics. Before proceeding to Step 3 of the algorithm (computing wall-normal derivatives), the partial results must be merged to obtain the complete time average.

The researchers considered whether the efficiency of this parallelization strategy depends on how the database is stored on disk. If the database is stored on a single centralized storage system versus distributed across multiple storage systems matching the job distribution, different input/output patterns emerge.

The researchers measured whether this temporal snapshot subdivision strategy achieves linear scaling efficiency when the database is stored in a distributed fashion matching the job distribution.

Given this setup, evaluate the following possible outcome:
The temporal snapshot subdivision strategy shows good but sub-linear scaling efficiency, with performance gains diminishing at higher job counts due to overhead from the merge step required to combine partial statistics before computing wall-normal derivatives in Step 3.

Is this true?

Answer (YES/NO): NO